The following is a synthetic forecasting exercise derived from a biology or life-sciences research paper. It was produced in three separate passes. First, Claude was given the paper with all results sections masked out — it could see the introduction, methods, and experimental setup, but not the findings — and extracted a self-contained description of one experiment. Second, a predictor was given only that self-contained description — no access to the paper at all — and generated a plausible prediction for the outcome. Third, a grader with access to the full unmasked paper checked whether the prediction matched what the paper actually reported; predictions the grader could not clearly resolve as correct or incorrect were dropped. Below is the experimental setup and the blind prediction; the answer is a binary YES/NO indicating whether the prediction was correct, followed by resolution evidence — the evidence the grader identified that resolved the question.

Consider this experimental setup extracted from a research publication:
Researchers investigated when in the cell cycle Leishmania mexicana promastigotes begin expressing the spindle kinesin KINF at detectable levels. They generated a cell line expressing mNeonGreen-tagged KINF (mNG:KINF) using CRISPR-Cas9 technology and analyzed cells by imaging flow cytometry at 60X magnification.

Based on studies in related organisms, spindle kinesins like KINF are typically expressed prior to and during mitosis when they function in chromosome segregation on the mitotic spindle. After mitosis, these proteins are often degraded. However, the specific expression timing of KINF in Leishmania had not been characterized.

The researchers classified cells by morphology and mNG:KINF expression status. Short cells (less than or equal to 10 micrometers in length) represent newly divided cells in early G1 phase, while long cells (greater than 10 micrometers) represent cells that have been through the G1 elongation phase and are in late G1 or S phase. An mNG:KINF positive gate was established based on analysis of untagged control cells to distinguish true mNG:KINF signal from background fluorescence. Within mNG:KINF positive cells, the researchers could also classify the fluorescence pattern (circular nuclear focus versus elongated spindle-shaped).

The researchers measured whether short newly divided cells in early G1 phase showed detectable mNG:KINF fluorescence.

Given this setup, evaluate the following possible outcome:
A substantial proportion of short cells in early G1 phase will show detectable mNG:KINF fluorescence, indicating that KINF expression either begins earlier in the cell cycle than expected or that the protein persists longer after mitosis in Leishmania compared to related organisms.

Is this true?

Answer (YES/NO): NO